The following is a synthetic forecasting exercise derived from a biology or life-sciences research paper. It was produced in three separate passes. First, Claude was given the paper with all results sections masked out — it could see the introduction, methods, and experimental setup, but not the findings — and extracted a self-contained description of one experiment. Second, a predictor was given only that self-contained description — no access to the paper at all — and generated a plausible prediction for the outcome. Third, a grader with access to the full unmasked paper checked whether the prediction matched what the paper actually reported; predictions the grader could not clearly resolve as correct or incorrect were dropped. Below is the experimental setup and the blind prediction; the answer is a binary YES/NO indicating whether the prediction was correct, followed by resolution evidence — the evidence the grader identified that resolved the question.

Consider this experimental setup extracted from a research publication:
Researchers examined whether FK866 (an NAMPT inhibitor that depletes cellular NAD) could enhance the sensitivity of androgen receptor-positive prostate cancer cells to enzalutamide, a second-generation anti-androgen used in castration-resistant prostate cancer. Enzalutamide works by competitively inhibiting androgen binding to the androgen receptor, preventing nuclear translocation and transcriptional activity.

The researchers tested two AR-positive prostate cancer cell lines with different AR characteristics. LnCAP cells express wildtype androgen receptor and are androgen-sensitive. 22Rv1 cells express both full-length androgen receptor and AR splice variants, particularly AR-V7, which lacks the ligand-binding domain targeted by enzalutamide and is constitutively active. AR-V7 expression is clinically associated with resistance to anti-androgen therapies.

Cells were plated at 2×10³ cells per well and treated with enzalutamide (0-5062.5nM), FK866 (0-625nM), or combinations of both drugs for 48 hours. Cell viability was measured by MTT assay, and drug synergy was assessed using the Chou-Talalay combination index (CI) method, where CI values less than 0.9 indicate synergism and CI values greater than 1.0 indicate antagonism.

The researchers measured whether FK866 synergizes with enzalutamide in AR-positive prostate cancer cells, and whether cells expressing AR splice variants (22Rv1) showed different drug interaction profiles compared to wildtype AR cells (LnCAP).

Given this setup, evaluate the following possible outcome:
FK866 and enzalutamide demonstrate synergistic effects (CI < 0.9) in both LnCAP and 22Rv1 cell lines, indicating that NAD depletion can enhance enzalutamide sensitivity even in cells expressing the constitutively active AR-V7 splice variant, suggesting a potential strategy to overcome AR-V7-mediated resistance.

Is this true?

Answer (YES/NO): YES